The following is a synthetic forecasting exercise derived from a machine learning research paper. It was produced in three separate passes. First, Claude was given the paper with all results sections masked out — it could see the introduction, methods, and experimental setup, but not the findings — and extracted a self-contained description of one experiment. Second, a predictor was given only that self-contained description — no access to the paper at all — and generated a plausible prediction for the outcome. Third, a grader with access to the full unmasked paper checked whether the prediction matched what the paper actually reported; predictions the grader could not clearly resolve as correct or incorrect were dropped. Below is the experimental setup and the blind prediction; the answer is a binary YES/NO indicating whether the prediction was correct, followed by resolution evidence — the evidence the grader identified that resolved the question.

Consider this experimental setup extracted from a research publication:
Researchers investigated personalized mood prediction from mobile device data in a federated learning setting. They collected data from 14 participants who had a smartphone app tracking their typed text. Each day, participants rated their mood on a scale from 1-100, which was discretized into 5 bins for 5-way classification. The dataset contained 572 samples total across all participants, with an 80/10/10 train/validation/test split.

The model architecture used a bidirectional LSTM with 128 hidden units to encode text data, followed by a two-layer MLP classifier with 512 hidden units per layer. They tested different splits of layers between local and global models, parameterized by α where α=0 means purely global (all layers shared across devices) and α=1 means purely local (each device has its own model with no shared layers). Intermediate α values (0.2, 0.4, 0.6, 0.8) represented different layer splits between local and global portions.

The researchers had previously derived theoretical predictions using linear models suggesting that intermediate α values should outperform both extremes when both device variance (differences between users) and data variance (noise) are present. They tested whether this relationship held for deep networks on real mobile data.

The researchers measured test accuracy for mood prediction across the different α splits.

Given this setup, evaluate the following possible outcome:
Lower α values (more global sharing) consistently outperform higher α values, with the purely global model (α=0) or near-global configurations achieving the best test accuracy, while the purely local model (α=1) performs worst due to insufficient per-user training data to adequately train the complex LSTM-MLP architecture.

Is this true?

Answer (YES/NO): NO